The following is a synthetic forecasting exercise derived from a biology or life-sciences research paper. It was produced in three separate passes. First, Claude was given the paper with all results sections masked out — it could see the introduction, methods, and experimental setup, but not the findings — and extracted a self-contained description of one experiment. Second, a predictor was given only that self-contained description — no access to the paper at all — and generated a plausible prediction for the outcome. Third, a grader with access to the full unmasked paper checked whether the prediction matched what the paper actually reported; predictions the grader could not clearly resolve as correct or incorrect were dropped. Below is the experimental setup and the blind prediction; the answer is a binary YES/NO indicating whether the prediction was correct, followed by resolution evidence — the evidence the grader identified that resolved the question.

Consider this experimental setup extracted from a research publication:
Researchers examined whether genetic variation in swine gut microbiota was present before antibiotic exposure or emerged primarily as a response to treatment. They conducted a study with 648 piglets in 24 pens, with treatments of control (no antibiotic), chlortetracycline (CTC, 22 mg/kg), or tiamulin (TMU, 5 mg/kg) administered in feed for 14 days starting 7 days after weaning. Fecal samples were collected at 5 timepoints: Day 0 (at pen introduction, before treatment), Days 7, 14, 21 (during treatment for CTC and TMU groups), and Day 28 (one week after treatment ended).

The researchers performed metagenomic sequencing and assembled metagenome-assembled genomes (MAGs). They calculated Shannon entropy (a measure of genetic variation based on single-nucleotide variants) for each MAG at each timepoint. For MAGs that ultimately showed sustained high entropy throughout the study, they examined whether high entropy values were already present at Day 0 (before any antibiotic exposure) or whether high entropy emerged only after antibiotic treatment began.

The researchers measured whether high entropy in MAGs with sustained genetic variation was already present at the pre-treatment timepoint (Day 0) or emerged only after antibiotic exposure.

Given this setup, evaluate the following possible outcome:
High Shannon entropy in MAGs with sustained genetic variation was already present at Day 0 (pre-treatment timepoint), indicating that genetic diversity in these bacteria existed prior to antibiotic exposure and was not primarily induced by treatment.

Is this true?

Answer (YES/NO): YES